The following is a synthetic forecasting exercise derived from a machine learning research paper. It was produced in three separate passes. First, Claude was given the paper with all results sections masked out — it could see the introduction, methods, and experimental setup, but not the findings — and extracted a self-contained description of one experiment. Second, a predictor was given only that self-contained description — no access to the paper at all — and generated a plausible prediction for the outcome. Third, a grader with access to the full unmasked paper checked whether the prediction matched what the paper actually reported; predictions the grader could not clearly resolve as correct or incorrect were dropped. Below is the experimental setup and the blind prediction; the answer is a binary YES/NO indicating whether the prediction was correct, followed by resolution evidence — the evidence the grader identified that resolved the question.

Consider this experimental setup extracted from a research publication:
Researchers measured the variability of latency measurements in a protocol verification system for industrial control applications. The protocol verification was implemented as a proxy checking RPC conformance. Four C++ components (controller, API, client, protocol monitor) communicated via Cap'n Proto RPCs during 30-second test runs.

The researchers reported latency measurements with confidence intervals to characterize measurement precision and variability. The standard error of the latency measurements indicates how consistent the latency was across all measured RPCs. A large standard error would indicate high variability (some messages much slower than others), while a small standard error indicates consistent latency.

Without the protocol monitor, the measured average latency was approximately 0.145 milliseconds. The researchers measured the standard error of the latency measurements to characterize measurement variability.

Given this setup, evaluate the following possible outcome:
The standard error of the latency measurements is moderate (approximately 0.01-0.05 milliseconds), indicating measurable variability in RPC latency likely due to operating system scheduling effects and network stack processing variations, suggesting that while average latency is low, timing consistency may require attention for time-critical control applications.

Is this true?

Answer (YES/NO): NO